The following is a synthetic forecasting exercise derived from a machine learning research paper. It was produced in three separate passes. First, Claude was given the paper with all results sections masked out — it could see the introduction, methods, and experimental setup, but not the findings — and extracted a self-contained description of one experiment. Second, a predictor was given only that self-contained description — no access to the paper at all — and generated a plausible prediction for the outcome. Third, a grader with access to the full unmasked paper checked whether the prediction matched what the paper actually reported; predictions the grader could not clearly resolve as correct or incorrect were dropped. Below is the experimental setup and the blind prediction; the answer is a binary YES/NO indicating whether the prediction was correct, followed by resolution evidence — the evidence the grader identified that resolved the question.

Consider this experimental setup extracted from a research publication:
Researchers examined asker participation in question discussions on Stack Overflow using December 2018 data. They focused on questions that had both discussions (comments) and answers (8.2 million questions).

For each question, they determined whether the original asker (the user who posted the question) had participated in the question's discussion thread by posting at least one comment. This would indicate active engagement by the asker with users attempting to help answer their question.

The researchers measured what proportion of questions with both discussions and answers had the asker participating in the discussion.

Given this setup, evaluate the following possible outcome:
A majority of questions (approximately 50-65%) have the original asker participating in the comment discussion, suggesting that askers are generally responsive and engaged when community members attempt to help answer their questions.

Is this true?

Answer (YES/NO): YES